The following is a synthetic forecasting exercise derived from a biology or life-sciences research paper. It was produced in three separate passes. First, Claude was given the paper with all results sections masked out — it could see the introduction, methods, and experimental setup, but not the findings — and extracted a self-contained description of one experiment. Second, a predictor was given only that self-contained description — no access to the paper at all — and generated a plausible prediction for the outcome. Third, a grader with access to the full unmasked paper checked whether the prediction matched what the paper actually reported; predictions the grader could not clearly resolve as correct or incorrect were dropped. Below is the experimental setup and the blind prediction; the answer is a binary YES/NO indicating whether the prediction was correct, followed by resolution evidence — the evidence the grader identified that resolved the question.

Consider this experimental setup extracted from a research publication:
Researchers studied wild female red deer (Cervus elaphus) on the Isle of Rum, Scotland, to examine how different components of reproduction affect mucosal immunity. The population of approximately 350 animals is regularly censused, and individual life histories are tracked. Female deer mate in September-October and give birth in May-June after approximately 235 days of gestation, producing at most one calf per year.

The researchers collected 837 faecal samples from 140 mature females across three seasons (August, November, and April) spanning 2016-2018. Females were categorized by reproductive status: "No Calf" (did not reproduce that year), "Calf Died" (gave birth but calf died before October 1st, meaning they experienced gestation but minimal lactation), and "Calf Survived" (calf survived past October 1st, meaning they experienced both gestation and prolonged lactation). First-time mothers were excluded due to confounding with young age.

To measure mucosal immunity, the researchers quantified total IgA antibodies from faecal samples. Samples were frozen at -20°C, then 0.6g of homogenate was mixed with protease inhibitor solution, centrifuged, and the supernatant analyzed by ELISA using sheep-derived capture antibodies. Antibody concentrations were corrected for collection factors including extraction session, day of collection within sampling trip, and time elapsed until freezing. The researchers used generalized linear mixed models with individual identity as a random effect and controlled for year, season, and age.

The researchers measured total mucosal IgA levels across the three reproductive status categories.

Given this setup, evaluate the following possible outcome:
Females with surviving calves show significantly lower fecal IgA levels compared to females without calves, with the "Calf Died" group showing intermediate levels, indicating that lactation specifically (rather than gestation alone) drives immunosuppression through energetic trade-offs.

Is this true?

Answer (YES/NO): NO